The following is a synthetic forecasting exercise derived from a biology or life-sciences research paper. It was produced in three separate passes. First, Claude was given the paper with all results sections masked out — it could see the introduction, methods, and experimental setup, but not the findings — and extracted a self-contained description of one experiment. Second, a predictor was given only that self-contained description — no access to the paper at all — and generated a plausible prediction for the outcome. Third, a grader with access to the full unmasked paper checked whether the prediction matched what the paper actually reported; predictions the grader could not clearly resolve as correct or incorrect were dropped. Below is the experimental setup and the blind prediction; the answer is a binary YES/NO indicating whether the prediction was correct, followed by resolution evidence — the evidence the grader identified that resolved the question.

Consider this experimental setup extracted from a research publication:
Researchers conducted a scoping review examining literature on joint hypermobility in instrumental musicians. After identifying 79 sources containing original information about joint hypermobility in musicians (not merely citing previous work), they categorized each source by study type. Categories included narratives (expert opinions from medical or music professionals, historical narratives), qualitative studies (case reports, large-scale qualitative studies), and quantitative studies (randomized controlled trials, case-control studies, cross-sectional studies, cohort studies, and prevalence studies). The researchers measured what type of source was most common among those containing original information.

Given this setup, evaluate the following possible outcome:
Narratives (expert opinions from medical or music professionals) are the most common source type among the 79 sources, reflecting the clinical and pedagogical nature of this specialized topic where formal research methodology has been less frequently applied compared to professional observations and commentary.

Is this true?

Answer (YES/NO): YES